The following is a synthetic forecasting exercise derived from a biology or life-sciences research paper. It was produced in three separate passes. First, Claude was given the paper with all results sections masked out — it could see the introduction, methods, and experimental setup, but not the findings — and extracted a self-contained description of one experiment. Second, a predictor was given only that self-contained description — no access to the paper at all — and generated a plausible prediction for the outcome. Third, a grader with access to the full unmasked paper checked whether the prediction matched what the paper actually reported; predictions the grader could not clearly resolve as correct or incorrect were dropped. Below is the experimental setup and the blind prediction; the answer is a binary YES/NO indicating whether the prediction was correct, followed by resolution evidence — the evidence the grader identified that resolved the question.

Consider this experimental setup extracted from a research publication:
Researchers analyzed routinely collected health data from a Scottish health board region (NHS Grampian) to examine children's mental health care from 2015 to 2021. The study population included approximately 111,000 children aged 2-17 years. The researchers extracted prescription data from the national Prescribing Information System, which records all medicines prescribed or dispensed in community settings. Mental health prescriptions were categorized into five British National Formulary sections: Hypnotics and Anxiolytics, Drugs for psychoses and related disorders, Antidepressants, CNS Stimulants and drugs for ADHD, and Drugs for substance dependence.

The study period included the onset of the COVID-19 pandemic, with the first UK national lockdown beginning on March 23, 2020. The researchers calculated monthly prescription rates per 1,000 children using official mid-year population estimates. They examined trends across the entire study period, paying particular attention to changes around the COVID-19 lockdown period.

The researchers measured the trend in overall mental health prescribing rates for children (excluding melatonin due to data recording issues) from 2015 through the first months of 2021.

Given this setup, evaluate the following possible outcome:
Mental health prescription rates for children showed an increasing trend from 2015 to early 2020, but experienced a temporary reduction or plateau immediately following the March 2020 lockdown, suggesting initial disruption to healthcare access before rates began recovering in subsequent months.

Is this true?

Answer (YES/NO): YES